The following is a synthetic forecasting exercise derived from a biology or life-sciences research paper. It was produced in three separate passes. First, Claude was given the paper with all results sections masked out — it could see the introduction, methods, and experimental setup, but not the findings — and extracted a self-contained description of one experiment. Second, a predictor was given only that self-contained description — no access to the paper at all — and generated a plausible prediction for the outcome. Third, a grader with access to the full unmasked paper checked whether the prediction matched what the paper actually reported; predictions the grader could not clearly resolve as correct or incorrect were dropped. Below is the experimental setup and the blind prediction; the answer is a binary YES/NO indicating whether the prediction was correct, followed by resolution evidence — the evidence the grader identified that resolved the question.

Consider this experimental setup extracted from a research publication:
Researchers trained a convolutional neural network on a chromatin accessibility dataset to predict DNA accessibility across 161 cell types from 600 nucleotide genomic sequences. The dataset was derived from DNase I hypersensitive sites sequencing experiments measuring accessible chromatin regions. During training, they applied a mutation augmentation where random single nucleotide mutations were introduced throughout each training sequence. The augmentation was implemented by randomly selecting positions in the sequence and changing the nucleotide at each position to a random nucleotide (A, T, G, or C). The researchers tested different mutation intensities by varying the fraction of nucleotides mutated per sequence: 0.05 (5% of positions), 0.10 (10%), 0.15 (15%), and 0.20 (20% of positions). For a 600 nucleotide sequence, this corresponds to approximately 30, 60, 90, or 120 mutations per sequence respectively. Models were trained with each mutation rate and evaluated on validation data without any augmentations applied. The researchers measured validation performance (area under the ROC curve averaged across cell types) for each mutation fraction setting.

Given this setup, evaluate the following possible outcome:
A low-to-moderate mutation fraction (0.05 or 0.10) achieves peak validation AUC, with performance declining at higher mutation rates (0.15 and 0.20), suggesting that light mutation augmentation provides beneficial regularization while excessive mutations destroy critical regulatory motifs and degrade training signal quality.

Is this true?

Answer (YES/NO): NO